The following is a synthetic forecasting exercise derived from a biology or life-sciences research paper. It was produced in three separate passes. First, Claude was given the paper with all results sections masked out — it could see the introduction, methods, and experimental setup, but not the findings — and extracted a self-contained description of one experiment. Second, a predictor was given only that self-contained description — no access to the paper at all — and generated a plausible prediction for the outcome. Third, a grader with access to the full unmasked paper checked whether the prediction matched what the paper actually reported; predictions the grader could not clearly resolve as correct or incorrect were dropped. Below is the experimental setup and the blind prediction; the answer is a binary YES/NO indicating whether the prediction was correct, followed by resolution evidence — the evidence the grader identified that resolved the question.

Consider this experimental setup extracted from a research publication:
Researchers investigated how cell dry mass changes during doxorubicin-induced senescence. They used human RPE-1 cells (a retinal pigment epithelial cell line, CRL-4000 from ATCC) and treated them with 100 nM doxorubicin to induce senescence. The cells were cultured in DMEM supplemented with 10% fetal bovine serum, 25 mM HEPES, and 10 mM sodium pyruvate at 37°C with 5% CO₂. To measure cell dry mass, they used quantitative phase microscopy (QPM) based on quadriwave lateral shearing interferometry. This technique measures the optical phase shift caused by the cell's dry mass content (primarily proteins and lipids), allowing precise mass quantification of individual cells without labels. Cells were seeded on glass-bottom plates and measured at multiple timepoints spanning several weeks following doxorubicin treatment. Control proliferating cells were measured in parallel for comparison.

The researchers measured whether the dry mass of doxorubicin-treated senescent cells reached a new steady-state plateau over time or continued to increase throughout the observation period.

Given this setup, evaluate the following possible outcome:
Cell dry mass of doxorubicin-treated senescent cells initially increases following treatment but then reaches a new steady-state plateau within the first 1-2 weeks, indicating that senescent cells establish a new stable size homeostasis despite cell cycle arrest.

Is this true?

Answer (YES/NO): NO